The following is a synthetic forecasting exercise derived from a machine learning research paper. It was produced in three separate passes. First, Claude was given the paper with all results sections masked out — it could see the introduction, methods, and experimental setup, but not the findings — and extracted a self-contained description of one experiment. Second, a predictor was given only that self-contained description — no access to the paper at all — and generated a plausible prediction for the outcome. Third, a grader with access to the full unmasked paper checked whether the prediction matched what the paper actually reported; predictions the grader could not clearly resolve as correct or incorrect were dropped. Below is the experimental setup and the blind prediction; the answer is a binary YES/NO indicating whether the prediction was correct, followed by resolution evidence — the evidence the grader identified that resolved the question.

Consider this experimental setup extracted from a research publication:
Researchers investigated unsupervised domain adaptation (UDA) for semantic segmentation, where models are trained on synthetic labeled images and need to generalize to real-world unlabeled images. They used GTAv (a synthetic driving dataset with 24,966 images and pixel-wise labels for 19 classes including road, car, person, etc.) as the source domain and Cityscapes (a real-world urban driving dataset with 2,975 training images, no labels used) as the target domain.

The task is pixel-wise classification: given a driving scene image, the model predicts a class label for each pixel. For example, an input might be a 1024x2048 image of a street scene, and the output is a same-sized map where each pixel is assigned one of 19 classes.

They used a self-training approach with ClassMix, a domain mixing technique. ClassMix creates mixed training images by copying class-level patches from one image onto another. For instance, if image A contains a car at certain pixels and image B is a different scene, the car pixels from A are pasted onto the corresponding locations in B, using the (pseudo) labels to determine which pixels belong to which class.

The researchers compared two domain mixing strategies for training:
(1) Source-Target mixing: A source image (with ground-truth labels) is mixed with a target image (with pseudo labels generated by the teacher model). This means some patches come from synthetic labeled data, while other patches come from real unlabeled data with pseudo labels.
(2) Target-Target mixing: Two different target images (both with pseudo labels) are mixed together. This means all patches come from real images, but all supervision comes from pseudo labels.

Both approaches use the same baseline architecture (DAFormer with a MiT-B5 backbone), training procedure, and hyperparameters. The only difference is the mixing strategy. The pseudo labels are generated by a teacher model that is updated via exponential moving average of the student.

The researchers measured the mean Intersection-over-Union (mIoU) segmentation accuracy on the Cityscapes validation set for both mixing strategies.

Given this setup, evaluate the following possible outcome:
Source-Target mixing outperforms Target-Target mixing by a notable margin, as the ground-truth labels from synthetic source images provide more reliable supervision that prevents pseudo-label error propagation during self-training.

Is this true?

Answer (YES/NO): YES